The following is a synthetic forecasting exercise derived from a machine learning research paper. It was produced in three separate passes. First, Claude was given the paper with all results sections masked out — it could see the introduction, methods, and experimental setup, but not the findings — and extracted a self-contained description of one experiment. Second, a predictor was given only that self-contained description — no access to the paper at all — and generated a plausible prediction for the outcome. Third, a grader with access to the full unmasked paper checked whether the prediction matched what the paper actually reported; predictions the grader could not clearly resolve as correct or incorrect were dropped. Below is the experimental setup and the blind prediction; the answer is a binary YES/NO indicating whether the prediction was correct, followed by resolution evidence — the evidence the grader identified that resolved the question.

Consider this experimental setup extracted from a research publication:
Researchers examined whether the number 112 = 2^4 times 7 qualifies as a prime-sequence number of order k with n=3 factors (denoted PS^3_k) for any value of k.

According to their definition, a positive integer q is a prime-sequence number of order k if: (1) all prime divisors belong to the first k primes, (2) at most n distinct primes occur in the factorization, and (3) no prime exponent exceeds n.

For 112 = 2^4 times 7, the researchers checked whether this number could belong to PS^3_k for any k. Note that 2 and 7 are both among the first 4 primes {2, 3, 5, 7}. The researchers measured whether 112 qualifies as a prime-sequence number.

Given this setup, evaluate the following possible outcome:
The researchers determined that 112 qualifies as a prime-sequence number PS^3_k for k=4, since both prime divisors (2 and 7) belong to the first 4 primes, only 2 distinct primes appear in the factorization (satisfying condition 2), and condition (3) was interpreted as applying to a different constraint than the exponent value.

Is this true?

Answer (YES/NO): NO